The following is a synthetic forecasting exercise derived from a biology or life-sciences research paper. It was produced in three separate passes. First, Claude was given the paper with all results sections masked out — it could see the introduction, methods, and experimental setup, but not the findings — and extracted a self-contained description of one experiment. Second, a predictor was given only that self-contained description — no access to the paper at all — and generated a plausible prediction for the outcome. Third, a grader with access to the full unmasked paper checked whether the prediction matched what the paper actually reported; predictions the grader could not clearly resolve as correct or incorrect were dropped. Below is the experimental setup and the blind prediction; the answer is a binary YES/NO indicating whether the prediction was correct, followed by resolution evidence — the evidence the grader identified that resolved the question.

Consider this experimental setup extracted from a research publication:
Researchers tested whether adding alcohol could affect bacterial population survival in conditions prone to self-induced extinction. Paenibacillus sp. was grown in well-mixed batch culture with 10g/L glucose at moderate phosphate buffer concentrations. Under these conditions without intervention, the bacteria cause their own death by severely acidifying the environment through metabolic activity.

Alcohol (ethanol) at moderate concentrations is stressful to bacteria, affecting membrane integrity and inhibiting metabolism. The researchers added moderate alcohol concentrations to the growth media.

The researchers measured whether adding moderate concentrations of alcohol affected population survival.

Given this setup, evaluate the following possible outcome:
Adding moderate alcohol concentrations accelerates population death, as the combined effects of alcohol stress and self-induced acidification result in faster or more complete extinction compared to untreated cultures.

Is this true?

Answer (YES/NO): NO